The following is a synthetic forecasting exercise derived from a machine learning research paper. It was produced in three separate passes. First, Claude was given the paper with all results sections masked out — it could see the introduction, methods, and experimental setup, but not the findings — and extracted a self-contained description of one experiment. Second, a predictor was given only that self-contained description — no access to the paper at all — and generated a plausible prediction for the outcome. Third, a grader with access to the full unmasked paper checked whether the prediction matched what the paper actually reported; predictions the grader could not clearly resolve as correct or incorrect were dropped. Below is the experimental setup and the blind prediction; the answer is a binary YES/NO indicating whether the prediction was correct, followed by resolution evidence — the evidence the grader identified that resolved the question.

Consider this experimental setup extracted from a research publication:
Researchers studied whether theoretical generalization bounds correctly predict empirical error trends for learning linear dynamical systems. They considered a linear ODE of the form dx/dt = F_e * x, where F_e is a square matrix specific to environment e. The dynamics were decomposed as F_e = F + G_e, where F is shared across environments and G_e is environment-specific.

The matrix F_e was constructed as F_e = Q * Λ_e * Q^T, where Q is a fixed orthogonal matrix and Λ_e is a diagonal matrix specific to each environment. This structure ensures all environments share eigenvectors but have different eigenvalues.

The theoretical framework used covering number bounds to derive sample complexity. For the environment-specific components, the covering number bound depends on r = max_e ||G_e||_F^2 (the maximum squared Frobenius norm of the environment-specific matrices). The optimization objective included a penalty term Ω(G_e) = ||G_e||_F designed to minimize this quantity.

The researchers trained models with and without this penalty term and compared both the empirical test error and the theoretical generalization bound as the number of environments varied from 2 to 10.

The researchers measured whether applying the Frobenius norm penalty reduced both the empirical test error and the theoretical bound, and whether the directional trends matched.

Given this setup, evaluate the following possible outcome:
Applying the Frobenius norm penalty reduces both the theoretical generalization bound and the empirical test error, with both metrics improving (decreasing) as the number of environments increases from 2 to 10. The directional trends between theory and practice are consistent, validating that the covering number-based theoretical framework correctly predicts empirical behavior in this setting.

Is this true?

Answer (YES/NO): YES